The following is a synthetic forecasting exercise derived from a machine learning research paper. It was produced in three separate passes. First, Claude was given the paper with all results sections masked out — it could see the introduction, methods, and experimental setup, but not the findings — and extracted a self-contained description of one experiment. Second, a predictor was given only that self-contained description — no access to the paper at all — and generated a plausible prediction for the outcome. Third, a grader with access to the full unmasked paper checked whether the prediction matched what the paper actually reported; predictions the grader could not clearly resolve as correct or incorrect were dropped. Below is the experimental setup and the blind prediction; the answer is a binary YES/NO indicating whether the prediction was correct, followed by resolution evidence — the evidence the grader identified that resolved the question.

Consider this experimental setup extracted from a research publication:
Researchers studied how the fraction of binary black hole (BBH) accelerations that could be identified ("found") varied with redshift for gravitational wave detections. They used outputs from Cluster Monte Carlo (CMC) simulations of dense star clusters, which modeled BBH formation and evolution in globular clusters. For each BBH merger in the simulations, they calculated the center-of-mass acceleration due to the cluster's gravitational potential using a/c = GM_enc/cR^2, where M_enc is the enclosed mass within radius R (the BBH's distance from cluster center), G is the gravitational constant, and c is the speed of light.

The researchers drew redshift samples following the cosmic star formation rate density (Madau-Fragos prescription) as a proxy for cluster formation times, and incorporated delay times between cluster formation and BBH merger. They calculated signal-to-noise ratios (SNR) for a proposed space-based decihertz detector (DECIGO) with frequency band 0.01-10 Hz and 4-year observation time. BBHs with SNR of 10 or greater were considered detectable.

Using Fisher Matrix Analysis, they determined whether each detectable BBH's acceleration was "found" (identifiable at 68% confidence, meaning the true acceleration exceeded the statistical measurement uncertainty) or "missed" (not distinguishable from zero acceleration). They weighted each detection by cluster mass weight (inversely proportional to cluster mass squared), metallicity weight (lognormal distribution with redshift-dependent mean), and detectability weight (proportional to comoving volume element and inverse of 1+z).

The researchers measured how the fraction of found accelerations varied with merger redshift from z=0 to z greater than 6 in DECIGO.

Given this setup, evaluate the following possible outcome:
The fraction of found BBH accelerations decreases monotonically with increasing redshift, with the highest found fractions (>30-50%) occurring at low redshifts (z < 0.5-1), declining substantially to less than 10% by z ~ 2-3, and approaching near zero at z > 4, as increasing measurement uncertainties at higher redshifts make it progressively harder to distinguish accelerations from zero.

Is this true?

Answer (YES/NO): NO